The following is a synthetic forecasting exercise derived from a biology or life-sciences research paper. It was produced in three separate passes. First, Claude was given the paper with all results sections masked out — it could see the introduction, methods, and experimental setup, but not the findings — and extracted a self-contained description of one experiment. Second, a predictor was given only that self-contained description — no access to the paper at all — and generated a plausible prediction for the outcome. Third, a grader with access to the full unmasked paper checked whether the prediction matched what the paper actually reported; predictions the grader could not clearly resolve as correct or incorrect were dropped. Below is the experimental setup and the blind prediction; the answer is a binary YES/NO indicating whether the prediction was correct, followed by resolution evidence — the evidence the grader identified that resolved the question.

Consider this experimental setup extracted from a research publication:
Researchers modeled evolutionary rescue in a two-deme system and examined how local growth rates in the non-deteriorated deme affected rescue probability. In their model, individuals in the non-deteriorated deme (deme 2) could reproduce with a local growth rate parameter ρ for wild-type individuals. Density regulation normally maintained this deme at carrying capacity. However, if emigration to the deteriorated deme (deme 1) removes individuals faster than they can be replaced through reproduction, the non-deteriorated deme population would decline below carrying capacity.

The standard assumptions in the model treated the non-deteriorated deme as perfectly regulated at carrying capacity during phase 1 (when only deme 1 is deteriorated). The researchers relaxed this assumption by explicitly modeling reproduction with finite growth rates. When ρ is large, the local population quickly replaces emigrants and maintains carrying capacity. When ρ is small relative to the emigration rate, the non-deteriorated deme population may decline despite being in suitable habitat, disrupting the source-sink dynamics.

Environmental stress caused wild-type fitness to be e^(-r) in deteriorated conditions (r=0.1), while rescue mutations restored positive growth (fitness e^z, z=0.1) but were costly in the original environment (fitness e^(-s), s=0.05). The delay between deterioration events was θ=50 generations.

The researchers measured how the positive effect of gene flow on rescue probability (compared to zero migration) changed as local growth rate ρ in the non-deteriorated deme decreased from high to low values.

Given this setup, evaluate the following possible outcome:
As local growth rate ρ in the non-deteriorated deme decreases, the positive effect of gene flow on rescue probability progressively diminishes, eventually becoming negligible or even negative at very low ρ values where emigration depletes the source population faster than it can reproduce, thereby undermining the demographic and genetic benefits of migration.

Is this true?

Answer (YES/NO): YES